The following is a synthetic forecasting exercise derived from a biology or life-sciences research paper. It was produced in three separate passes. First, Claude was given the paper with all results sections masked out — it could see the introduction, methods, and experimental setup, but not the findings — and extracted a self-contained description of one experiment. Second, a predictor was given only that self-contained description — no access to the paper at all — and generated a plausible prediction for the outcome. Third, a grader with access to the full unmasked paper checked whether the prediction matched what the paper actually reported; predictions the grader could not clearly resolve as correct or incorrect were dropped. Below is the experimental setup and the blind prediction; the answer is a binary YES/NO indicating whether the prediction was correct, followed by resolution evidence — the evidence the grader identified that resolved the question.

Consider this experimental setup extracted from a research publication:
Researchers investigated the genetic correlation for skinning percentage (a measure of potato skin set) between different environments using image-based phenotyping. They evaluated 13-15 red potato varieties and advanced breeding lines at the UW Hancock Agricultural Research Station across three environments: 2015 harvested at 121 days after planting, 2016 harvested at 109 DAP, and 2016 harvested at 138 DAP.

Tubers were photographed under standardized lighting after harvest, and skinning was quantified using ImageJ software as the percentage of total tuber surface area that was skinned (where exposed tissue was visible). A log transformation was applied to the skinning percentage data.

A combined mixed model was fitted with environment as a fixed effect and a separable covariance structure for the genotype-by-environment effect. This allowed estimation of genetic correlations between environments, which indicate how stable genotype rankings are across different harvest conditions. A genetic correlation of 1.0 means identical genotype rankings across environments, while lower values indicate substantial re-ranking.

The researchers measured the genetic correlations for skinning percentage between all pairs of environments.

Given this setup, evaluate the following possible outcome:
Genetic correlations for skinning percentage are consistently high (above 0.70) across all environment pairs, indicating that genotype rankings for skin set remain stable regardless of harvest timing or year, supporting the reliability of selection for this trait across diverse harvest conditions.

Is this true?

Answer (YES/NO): YES